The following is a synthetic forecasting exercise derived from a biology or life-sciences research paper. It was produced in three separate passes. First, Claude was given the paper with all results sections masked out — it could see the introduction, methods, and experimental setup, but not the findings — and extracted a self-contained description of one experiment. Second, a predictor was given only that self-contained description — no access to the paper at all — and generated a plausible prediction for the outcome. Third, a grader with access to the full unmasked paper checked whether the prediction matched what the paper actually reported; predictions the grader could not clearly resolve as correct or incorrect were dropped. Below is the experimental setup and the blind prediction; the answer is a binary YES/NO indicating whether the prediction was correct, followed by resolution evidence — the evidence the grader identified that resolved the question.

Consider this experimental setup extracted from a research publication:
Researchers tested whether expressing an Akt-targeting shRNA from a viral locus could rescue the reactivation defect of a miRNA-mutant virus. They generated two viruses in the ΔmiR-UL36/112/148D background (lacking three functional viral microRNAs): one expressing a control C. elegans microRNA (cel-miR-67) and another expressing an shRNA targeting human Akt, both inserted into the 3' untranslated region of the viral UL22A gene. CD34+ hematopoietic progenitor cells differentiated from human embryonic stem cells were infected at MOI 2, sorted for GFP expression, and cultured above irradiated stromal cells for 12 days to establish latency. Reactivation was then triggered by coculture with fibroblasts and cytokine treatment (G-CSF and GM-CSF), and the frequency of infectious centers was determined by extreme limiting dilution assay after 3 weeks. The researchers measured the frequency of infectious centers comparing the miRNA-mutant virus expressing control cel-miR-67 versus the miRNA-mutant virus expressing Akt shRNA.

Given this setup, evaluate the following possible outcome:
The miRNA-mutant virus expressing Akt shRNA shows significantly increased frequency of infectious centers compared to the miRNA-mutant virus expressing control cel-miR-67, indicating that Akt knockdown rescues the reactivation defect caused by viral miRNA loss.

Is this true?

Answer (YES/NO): YES